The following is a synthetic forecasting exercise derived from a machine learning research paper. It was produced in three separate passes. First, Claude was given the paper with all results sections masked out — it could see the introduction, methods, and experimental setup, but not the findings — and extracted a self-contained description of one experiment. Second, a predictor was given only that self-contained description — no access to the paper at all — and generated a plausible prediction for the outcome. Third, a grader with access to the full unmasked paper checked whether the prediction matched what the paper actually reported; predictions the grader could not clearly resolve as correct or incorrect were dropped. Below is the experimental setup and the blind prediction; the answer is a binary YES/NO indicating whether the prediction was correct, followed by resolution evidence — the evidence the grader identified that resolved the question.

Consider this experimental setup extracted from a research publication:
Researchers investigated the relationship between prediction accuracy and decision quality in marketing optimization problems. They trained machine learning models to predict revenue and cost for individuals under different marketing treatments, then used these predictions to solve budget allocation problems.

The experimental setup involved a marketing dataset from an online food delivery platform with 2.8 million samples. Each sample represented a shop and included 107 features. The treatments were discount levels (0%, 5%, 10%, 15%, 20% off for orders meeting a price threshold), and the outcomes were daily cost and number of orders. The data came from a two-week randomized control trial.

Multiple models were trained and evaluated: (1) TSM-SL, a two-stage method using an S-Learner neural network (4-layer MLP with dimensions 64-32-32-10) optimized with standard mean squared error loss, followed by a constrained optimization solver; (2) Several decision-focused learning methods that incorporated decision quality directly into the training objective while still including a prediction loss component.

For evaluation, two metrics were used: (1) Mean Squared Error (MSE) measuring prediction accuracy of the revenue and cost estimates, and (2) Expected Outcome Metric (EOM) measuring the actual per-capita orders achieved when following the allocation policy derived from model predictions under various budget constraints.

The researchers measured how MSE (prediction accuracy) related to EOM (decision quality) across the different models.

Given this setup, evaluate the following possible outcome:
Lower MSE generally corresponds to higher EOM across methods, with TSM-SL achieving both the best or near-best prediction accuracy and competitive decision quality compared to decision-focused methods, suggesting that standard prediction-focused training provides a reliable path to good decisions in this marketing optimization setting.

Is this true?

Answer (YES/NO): NO